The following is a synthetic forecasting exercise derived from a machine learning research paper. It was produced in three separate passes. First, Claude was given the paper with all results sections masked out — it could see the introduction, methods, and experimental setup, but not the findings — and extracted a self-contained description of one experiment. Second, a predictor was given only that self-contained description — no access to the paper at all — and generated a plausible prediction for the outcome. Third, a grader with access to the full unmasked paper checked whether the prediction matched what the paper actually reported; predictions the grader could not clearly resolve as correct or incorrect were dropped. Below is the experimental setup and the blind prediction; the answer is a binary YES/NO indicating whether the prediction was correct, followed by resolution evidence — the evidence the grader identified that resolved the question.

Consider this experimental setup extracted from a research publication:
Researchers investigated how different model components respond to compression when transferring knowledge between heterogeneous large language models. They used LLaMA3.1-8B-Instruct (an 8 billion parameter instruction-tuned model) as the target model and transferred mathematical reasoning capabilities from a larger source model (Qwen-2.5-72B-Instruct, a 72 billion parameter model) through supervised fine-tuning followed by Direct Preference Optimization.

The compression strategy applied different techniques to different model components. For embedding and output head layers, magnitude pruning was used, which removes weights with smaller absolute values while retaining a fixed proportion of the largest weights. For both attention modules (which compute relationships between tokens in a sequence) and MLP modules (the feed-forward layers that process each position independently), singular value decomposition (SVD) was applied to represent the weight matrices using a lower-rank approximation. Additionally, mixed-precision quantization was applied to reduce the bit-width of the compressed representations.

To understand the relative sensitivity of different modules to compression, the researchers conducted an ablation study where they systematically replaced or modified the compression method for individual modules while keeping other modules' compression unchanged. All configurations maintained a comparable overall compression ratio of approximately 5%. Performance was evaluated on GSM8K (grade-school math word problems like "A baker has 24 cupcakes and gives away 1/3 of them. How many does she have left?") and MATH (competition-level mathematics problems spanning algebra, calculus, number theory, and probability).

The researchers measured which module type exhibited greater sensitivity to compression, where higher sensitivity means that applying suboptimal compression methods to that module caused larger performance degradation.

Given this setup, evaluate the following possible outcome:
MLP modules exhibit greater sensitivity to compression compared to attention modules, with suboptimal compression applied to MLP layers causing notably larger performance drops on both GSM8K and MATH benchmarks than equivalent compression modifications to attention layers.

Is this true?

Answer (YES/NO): YES